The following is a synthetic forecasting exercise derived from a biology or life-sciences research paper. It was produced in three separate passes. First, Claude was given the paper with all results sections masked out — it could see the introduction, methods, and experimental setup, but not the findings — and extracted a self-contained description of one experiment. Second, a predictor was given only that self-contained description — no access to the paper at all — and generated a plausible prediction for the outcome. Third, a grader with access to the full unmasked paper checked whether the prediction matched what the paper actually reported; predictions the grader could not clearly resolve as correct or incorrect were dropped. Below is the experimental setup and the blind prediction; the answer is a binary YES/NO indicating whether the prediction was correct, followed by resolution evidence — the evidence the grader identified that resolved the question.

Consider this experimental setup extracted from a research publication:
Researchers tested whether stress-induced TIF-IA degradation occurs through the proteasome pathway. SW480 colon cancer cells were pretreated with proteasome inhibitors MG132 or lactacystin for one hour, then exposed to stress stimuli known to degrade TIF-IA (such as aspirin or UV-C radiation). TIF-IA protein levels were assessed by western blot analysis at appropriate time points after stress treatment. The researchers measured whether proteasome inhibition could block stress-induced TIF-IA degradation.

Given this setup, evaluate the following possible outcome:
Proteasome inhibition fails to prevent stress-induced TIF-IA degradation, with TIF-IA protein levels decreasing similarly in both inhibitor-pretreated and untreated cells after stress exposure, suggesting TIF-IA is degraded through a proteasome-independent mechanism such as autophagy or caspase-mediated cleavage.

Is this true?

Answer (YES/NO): NO